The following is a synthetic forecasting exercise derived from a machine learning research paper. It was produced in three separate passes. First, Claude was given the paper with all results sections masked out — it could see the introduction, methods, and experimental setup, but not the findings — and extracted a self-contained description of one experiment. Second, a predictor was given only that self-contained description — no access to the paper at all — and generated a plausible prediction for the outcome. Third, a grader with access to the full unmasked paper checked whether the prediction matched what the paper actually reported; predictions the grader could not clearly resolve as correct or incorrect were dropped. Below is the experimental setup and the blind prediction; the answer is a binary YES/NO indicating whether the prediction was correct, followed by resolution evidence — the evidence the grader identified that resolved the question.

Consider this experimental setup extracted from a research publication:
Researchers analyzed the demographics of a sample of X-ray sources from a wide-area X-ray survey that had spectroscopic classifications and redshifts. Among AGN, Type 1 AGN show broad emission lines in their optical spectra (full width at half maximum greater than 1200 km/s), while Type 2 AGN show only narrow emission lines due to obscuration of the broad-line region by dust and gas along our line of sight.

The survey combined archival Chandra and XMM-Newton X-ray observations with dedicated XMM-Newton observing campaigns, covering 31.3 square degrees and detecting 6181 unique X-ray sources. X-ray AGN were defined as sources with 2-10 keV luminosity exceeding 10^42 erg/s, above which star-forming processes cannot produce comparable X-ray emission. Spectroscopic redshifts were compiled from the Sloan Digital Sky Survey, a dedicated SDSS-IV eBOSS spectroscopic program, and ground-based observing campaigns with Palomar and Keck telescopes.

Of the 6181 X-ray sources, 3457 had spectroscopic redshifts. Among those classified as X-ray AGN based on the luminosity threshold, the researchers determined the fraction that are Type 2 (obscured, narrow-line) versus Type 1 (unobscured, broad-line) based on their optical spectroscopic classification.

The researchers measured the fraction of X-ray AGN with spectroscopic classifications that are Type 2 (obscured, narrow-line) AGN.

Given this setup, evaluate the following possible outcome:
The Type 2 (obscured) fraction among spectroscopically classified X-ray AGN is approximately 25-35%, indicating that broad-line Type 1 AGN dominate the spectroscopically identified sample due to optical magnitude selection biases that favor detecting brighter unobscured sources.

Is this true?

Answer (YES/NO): NO